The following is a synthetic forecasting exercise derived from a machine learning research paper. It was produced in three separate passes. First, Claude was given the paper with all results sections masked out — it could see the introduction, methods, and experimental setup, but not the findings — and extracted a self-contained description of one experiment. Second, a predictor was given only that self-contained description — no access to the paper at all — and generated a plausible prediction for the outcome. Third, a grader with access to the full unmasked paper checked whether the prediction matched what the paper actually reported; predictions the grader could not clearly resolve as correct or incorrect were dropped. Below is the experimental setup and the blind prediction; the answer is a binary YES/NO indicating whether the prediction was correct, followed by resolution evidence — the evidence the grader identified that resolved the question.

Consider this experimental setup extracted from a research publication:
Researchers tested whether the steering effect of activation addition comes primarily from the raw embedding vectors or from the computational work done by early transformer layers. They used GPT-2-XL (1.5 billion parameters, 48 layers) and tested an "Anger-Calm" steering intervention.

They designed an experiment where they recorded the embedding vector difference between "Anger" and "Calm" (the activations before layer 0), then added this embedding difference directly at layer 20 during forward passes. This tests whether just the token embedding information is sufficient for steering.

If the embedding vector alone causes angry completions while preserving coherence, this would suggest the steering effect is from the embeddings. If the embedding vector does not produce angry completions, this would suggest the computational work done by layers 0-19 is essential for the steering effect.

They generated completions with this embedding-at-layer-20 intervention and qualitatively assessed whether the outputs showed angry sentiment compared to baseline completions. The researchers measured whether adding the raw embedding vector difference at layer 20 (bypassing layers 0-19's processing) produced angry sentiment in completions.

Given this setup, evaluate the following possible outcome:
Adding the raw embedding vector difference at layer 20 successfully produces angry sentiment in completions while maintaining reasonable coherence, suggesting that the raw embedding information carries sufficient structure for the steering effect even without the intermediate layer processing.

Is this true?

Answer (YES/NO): NO